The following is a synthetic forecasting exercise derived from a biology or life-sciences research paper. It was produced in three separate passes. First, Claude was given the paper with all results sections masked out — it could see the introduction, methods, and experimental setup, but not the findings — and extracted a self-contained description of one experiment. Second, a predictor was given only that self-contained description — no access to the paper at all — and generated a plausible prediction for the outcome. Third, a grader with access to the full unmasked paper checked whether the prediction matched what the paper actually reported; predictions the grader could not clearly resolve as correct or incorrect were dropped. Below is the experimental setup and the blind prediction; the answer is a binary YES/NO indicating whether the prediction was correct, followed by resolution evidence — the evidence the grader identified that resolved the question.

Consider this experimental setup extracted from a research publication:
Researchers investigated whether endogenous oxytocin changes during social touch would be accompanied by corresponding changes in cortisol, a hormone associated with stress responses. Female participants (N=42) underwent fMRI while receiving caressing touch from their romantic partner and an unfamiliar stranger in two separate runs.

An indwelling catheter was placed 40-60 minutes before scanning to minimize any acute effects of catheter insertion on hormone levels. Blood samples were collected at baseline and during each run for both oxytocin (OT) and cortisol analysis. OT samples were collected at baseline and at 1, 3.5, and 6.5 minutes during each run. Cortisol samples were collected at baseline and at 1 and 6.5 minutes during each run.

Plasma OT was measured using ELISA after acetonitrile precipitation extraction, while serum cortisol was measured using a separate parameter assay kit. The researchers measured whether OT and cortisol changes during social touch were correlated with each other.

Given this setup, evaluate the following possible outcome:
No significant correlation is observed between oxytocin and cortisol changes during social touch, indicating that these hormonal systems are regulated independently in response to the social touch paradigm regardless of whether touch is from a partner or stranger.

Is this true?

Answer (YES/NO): NO